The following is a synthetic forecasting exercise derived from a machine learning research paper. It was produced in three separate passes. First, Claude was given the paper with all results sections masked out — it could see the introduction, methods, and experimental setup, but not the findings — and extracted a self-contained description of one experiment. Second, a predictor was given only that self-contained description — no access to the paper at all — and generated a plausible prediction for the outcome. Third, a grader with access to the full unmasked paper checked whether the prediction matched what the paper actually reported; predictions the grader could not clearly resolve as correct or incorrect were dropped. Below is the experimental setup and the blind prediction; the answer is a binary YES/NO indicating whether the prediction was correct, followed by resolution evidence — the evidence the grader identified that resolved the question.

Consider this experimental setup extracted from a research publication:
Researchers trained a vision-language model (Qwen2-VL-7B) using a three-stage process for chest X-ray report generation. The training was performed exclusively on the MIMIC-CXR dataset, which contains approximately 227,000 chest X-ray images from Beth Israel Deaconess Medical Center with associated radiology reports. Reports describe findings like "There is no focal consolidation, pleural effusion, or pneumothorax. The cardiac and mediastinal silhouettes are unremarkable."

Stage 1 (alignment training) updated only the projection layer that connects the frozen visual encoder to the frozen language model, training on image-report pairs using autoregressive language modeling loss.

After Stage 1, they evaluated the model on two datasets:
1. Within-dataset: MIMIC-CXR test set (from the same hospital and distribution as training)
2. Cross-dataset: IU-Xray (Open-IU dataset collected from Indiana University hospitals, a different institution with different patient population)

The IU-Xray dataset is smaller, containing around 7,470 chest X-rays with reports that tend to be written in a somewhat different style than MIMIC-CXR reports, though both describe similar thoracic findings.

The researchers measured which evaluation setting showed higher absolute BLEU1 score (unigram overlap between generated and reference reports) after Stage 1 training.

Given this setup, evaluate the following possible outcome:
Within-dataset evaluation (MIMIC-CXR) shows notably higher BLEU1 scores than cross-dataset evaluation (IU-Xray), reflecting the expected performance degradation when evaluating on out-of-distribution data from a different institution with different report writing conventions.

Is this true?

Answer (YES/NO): NO